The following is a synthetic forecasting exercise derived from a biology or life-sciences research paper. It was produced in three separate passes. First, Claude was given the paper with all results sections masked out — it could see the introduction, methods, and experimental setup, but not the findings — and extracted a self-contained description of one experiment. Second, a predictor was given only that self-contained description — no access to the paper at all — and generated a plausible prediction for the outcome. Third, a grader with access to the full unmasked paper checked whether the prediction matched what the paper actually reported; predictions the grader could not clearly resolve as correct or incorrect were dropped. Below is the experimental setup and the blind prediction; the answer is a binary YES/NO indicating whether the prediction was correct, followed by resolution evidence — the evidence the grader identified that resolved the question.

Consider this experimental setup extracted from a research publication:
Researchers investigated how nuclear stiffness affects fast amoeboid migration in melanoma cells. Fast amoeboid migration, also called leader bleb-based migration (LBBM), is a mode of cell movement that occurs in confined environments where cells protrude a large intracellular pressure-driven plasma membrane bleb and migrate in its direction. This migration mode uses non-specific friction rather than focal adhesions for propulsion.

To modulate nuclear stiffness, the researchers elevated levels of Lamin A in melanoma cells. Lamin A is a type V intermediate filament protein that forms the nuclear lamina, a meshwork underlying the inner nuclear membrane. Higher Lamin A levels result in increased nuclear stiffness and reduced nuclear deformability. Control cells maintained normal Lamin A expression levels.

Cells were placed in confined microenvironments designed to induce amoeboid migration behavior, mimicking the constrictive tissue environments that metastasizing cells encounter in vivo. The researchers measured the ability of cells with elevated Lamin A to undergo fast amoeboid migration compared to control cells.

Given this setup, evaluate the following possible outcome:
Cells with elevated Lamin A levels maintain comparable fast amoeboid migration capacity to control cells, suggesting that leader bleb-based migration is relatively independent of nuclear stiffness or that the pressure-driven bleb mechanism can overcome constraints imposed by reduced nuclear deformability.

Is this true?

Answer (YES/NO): NO